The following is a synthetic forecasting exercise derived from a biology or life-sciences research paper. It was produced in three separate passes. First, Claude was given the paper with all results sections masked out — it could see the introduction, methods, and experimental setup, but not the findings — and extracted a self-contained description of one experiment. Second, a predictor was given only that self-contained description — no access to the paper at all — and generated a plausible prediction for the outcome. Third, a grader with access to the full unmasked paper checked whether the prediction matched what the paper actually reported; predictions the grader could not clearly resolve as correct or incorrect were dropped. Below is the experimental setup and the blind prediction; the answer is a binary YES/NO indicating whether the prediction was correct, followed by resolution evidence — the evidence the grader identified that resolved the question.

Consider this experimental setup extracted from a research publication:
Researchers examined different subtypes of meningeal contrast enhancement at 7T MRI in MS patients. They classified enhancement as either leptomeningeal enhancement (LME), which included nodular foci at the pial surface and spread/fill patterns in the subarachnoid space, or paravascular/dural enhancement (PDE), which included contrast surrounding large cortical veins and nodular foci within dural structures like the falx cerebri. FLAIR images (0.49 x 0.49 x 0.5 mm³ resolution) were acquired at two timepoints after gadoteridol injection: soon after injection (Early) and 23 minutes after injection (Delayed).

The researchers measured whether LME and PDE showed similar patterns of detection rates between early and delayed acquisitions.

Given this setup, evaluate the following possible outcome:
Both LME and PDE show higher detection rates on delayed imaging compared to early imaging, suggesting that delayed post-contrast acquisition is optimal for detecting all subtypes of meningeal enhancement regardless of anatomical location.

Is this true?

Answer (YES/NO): YES